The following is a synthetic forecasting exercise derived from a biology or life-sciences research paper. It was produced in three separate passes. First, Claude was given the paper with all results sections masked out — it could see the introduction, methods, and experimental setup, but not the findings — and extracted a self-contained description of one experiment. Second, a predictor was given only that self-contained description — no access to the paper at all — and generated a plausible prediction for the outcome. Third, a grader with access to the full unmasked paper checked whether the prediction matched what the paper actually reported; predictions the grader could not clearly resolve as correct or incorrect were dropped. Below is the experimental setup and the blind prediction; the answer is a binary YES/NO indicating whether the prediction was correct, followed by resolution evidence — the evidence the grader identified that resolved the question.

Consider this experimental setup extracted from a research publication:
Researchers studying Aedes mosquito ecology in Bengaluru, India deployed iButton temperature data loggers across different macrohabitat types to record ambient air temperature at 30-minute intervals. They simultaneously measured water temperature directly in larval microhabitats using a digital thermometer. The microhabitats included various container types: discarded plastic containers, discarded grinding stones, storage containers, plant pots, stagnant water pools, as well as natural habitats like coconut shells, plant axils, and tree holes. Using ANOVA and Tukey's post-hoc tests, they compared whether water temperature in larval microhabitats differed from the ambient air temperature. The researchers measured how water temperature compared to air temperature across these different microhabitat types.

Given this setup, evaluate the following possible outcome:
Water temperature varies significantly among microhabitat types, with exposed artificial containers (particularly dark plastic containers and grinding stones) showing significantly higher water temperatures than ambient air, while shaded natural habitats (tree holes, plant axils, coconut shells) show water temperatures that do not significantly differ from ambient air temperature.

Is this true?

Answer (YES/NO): YES